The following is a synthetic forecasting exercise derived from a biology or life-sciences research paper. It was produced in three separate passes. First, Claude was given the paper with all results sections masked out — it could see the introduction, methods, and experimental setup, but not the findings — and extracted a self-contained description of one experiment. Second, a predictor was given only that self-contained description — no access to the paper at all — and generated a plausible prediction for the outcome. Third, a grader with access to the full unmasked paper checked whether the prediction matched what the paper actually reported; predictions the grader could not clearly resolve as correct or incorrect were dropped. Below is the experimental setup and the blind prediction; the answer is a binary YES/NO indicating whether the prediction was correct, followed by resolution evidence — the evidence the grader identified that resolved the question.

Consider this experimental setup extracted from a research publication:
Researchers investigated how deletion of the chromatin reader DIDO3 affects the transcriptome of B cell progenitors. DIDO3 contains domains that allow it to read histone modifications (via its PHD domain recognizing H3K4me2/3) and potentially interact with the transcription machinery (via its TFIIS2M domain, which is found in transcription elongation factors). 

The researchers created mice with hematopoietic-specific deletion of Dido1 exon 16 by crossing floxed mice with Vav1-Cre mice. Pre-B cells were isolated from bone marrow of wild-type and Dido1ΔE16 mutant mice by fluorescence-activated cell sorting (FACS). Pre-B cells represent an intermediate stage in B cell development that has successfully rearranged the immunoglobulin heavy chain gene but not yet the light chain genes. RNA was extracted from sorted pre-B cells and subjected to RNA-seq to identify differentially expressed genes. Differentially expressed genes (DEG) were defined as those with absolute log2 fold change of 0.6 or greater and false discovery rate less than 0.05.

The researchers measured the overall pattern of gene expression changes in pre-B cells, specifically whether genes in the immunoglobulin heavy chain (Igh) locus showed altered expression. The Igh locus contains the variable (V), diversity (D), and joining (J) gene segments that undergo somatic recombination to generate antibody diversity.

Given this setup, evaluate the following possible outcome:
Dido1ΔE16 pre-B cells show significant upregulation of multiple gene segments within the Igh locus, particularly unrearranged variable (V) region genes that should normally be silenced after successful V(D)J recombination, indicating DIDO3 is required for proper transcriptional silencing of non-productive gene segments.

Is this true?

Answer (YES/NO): NO